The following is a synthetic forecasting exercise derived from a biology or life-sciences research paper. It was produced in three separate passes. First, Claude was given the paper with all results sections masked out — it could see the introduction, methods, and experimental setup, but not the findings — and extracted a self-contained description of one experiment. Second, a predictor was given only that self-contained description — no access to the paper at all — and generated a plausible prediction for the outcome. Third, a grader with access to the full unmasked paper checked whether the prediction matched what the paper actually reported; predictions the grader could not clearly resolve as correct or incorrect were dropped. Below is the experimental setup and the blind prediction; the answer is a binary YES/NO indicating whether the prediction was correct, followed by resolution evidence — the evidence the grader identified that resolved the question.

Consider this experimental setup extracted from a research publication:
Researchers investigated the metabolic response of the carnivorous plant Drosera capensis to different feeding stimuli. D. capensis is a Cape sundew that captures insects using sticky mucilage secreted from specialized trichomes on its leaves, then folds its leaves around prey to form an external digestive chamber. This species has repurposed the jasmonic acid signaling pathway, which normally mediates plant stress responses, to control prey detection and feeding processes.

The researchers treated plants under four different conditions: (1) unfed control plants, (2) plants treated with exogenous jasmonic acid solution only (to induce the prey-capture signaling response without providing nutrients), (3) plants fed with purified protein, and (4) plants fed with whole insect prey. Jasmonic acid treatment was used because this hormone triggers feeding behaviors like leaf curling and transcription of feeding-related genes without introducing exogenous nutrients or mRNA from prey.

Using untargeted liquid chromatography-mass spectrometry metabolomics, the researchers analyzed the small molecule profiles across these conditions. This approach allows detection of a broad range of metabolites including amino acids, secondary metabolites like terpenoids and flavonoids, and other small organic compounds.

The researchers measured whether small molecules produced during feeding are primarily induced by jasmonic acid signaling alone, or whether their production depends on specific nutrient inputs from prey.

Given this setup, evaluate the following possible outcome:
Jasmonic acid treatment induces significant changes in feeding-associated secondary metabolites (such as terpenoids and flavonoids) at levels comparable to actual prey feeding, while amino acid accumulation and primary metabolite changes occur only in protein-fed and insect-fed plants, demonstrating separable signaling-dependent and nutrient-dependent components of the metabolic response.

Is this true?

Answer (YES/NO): NO